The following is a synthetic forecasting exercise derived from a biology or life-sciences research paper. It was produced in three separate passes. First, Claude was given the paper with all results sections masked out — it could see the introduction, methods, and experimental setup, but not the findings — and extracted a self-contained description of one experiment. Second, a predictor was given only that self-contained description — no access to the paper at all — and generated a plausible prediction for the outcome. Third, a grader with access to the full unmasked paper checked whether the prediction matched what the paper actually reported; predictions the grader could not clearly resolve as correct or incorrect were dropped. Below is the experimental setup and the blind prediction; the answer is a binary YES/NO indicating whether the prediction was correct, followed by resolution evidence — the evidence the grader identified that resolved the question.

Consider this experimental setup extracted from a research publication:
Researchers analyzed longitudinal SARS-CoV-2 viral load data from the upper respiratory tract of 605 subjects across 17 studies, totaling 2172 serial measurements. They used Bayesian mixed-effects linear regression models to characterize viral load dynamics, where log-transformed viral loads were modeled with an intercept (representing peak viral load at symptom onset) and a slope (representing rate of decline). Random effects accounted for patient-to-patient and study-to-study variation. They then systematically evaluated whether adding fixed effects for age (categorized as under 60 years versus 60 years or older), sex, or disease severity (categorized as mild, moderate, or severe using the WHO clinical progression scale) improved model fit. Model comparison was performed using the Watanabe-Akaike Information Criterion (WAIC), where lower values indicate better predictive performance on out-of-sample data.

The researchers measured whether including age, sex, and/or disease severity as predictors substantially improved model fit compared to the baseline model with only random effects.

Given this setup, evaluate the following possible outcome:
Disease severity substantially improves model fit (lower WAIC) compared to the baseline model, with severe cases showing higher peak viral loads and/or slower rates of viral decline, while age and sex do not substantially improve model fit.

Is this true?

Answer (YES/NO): NO